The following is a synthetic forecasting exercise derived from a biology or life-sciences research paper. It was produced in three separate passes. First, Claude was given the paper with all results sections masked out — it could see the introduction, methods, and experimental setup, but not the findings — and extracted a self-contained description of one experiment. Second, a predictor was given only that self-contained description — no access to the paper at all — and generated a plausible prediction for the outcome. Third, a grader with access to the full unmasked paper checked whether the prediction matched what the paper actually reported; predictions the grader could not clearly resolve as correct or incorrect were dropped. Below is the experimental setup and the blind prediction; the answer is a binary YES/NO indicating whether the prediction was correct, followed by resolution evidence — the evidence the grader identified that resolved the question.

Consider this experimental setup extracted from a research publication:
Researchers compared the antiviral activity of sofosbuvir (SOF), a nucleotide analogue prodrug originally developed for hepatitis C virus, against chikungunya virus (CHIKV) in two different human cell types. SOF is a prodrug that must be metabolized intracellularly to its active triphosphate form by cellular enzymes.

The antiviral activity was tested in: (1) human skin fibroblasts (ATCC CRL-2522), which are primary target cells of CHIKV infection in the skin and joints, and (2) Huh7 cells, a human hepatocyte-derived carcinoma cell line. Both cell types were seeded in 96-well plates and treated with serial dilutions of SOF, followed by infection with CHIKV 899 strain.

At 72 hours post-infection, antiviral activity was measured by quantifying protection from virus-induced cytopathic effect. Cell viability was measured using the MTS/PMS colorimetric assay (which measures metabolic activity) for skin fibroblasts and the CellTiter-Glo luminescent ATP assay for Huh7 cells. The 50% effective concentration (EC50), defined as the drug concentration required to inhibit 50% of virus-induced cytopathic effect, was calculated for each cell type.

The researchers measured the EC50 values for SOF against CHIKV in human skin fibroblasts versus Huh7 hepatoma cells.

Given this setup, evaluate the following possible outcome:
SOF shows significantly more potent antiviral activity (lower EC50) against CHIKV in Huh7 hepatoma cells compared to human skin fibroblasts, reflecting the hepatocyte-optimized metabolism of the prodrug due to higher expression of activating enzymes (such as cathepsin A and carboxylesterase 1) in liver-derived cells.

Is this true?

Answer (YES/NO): NO